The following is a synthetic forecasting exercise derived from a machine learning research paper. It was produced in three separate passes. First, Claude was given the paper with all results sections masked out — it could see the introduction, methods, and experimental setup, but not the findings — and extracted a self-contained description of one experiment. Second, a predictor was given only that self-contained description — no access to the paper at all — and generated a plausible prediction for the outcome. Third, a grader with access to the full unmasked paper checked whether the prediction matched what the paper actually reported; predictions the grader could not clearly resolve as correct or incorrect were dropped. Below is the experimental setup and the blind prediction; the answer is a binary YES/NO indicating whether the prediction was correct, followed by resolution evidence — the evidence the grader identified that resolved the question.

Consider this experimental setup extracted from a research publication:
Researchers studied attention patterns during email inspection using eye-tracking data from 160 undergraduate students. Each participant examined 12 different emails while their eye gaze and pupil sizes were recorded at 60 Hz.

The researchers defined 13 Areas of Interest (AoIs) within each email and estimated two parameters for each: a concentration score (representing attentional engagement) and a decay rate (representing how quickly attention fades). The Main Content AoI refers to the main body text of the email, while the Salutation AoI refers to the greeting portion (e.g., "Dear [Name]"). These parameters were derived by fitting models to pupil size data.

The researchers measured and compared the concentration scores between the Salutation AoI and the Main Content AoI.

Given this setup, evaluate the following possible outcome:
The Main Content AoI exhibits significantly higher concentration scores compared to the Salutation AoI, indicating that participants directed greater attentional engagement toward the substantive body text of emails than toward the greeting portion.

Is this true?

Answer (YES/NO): YES